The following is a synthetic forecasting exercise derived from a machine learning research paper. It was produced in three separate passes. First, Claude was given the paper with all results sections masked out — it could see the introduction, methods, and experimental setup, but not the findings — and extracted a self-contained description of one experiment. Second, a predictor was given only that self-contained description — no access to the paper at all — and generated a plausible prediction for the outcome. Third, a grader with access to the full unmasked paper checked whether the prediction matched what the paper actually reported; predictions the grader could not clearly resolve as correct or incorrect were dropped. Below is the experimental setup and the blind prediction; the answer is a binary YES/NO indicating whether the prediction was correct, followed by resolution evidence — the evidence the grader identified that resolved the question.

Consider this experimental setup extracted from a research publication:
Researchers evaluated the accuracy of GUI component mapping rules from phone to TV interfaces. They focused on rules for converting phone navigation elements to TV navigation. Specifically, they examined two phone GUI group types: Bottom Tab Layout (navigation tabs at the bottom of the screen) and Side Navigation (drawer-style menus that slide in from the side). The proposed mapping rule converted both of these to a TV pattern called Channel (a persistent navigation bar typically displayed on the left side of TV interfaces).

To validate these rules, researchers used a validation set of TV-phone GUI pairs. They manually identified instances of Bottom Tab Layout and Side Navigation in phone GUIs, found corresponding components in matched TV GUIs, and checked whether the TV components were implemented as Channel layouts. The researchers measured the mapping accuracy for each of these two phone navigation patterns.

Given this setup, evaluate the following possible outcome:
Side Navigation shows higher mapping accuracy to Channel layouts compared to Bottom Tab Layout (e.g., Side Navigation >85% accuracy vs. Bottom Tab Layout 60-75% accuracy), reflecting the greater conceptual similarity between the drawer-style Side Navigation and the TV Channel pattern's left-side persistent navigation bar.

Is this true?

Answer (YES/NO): NO